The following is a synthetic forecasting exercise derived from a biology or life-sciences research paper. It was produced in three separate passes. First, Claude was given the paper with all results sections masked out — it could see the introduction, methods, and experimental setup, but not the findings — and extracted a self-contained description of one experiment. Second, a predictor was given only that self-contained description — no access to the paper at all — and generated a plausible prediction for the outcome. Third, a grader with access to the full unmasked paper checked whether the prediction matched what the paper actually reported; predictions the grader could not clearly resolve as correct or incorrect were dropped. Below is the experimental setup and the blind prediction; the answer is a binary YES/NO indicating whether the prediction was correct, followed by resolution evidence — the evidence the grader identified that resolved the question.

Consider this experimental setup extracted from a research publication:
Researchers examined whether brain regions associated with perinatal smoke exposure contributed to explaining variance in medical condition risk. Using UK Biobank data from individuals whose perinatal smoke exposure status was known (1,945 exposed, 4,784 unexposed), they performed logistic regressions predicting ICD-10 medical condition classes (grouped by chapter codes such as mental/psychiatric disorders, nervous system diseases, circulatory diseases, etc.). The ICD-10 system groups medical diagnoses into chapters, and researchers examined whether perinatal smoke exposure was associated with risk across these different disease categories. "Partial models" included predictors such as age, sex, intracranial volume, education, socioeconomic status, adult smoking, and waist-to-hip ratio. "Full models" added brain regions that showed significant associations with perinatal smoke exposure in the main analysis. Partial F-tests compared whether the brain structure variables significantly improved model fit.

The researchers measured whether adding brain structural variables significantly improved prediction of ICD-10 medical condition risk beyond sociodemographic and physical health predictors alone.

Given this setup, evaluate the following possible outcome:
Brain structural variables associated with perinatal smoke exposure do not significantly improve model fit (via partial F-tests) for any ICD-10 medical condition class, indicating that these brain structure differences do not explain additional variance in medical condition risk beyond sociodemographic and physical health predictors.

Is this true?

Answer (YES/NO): NO